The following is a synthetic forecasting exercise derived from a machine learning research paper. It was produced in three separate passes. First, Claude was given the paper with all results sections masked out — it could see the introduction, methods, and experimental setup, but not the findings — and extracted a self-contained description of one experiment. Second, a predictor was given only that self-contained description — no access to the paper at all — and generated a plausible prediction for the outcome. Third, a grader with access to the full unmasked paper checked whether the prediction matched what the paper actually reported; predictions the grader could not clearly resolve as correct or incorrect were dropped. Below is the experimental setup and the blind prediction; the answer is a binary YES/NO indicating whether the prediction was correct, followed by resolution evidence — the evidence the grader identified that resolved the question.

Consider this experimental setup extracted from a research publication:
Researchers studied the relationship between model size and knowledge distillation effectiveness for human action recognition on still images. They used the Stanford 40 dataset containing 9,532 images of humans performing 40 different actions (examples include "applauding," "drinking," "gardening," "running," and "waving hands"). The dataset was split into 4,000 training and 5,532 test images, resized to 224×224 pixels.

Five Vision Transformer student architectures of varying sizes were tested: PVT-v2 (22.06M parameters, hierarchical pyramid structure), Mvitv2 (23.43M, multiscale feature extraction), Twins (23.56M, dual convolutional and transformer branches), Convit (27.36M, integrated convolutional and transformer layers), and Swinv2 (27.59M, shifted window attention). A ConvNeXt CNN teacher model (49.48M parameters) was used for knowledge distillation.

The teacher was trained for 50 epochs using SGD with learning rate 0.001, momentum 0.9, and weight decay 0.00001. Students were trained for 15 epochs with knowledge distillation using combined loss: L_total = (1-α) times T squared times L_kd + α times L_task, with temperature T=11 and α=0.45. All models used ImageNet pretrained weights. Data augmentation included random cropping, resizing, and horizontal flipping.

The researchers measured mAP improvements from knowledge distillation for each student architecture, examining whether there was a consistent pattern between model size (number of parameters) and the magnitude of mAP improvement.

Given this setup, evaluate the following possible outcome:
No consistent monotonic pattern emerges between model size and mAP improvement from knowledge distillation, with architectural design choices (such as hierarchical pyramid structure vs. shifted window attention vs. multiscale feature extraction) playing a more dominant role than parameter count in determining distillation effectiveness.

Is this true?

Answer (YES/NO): YES